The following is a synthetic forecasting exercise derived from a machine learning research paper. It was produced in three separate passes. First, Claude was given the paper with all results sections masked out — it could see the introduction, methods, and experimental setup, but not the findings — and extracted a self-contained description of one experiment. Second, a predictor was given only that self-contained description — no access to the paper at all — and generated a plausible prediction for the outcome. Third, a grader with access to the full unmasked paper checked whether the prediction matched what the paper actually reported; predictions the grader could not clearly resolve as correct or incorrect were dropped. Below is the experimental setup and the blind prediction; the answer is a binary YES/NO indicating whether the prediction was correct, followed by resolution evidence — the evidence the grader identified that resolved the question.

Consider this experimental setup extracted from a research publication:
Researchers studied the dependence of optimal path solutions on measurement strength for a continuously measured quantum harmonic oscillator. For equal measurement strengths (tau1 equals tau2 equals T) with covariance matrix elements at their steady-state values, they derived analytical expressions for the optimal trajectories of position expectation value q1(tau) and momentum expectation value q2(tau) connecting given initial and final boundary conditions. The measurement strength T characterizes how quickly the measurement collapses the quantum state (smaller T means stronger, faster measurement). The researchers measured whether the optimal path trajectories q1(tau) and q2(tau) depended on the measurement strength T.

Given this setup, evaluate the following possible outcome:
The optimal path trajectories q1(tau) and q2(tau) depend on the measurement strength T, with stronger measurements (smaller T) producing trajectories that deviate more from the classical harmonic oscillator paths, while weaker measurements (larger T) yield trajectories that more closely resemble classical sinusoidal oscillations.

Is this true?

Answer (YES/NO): NO